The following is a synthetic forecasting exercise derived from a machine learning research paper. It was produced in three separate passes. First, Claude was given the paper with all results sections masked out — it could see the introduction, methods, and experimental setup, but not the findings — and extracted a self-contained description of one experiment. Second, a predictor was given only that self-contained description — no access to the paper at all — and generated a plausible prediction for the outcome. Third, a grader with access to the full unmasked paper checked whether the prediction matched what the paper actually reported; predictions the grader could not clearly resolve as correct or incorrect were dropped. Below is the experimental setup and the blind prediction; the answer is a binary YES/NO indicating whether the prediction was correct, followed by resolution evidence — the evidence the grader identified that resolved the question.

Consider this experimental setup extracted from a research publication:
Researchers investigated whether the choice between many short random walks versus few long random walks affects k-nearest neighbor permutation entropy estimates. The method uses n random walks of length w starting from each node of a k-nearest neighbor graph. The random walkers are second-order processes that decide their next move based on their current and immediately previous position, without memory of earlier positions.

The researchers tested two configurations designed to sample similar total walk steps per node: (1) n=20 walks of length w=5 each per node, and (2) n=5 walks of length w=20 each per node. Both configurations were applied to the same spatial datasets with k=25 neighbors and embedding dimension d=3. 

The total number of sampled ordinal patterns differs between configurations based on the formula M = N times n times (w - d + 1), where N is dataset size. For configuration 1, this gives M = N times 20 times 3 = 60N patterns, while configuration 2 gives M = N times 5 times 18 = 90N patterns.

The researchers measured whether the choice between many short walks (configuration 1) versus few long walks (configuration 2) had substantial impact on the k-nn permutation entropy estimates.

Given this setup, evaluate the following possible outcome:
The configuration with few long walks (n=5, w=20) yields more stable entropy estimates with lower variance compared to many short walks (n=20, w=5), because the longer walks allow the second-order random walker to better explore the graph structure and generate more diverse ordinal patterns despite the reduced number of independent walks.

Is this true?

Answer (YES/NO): NO